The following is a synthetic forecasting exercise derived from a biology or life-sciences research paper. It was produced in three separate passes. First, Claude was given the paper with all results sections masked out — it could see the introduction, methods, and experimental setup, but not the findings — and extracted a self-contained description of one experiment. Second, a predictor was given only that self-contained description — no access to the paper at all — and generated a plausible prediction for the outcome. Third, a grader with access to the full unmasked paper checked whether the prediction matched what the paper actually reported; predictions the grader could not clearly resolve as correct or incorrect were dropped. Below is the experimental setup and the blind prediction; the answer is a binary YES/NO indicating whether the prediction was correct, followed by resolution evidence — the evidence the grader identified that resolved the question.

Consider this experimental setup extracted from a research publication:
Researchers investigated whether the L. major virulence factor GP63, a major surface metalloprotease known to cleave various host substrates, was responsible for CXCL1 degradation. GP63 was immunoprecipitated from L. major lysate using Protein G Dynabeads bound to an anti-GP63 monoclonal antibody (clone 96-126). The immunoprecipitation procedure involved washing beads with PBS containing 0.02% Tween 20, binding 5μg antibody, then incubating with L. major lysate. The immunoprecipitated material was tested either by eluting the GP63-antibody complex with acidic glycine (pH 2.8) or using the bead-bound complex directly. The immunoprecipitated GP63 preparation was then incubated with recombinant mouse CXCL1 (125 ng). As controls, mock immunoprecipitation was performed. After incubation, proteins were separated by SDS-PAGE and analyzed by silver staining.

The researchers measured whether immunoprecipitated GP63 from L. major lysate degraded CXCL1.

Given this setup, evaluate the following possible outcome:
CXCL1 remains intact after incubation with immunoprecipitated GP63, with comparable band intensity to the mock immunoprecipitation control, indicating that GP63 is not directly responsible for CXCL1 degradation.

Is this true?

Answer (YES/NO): YES